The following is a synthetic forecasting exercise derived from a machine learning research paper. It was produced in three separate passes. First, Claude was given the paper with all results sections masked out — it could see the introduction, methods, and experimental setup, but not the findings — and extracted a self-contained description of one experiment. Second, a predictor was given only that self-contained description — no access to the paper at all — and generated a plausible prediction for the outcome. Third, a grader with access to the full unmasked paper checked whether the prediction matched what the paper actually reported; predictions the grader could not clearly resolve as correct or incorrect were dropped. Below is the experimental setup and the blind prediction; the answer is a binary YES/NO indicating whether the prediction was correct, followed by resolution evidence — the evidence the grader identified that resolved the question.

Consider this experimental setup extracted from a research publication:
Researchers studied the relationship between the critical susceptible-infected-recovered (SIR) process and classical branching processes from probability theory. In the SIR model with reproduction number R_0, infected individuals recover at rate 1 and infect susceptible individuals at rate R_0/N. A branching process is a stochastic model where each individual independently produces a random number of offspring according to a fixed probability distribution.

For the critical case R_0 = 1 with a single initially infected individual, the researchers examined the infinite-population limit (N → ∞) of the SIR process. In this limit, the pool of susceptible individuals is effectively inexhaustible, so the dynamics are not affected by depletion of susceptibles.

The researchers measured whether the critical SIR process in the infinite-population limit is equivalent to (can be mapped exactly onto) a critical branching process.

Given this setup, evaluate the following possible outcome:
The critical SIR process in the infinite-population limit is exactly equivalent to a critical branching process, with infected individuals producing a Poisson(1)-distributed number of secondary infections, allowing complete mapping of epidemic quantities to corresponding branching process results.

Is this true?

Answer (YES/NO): NO